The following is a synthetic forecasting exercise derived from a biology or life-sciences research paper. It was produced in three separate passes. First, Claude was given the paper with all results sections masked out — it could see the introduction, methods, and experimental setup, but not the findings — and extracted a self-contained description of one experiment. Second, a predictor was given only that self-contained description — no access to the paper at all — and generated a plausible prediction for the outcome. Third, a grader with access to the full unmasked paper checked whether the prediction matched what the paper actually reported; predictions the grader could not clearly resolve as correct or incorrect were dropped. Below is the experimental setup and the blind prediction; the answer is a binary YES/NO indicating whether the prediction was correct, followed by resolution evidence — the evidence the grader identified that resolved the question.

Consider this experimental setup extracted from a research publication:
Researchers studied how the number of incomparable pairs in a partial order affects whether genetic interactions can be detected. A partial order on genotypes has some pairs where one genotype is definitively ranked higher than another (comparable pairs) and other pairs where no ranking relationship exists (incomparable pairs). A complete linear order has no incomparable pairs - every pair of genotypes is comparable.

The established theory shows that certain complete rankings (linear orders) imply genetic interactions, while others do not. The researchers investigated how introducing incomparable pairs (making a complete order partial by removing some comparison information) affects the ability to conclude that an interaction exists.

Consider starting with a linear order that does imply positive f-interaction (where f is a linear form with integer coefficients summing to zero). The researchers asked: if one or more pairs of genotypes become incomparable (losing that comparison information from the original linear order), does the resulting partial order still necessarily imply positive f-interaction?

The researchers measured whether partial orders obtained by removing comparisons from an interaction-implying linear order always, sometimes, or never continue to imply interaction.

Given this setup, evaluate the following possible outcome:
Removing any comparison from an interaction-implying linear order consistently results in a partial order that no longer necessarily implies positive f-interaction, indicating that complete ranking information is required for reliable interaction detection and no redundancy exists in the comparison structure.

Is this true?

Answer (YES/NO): NO